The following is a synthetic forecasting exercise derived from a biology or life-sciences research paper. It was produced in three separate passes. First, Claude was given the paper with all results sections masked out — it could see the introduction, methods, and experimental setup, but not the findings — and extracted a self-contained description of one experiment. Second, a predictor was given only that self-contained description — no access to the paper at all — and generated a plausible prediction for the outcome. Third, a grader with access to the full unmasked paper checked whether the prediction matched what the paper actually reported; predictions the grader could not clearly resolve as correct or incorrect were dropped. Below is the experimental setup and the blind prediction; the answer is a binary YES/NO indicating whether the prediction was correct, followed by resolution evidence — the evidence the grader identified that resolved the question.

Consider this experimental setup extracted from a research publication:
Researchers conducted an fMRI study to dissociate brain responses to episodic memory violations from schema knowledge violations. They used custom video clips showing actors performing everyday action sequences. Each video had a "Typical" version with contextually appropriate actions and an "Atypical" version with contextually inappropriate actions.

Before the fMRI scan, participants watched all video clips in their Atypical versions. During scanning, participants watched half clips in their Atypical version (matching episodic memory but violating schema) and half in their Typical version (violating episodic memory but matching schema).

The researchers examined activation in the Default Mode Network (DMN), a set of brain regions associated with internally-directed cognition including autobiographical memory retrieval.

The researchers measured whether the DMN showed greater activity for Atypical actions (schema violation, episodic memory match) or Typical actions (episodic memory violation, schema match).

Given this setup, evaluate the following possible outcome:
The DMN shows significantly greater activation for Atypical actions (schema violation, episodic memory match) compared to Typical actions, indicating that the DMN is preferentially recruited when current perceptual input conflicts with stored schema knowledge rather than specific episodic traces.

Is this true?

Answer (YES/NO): NO